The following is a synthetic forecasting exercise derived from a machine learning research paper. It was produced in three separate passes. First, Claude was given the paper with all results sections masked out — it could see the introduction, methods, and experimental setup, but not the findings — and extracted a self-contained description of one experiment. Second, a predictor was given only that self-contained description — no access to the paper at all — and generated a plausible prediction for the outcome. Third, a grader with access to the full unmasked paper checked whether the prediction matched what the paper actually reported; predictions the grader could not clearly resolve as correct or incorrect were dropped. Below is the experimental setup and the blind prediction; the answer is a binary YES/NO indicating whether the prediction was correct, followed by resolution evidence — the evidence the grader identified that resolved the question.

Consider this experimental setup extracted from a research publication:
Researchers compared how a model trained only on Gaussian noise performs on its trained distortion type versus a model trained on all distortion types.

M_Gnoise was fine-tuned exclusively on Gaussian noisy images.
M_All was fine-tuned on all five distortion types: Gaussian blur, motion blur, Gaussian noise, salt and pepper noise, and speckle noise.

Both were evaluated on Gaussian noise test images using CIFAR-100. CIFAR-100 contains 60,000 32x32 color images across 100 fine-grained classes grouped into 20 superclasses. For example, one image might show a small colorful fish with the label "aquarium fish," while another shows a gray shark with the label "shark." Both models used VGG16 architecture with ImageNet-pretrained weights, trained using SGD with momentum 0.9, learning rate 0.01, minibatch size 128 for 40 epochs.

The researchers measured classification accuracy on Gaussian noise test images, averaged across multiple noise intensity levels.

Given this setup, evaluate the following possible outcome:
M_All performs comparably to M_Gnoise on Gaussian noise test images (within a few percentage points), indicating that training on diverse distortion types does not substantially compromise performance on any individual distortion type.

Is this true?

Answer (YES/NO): NO